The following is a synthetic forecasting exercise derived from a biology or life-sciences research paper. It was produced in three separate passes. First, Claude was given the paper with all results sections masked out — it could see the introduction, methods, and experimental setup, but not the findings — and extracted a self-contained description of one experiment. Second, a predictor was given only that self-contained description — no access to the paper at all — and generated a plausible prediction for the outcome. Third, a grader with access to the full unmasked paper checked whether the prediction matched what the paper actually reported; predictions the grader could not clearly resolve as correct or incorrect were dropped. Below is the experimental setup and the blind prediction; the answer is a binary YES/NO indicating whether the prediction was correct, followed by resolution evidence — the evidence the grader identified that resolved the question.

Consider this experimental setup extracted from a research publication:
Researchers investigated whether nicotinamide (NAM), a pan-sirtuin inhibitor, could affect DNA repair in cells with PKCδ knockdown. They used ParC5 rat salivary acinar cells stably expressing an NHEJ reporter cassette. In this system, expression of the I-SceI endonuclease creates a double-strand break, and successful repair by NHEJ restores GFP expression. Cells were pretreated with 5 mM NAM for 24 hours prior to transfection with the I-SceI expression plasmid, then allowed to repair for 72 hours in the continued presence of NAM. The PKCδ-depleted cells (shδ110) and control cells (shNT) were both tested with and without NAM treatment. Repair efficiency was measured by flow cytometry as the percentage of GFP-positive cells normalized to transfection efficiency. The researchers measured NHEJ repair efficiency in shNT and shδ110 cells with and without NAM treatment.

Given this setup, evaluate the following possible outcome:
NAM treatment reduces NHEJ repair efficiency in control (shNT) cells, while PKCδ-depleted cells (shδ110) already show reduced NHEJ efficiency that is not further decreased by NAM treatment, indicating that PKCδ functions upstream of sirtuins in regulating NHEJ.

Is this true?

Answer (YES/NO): NO